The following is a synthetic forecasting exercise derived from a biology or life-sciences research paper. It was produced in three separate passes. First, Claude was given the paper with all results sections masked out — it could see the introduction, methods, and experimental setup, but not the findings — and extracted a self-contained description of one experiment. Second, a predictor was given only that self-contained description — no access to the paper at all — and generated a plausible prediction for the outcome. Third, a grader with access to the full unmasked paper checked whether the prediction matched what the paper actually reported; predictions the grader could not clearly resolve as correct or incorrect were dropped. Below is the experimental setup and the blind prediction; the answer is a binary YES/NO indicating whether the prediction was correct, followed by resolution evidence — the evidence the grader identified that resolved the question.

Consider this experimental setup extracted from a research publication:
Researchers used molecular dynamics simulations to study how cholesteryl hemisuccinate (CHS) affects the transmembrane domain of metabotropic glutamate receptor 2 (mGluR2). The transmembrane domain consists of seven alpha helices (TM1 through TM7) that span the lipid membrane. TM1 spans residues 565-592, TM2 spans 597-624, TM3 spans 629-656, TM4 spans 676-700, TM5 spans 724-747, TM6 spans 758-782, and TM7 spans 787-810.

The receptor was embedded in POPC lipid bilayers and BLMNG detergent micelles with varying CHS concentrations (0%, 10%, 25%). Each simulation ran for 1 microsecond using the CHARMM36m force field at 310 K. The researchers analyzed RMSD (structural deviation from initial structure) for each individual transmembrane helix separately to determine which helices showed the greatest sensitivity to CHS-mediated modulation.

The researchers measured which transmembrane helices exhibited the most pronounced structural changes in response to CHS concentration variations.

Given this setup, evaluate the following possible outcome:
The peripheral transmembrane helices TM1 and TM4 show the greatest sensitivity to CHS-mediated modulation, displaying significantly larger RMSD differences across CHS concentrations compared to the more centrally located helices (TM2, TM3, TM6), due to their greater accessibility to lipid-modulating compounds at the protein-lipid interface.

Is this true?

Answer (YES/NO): NO